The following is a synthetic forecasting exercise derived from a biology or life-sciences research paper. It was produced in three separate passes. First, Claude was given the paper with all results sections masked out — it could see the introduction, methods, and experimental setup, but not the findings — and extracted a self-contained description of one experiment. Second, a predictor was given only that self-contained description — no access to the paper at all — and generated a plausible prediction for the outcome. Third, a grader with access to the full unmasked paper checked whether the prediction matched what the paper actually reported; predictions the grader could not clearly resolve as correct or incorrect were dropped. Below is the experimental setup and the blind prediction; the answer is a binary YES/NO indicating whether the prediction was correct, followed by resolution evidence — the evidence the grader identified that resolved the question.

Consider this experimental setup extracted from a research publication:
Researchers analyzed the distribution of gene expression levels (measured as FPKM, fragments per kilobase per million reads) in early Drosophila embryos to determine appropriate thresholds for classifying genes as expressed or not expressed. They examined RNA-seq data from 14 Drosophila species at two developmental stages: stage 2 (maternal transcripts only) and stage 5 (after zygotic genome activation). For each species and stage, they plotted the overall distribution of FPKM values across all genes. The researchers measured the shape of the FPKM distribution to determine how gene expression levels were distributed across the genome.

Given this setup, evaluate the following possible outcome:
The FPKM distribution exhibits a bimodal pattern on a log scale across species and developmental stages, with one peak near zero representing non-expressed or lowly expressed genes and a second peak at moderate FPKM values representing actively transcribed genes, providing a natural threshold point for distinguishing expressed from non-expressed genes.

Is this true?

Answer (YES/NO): YES